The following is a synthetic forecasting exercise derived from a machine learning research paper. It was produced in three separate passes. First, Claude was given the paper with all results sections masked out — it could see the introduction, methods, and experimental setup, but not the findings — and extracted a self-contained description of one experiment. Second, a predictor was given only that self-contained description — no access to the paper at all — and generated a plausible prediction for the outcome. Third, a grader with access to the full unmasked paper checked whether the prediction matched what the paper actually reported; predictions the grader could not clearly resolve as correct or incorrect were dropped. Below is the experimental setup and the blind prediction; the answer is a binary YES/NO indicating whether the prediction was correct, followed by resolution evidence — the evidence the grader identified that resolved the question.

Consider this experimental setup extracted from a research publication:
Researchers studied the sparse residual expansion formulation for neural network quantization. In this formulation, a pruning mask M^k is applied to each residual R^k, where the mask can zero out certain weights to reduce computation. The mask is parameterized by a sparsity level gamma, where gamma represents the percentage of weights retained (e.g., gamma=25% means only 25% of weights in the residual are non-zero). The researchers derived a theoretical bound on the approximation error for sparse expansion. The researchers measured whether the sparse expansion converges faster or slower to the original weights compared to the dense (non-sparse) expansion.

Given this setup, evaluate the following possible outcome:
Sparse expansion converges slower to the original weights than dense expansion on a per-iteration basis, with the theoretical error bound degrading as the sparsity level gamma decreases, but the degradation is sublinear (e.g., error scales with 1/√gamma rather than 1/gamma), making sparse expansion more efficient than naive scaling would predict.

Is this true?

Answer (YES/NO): NO